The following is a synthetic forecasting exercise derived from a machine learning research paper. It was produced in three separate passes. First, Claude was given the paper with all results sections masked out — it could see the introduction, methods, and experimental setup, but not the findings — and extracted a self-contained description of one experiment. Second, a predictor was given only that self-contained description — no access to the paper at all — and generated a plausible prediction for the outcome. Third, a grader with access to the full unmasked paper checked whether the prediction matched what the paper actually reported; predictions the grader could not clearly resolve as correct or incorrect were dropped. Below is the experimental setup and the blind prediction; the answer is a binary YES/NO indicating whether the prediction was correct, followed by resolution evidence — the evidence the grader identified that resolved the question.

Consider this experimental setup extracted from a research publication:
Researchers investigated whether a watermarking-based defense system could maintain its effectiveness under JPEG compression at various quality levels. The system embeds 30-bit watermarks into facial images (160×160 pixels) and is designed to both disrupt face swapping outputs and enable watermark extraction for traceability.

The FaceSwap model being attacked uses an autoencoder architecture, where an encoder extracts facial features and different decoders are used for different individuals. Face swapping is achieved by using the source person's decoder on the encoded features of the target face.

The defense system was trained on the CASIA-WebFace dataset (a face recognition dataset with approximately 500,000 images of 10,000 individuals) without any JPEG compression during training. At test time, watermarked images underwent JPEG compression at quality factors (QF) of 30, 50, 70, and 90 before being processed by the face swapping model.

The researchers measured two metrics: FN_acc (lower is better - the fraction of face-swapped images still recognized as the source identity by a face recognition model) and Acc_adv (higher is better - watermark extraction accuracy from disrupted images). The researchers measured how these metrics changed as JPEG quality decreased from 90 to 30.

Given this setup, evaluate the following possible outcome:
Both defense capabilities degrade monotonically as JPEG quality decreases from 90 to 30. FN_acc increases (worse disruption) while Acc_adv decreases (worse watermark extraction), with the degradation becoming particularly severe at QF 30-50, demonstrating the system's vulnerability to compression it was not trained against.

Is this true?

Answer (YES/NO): NO